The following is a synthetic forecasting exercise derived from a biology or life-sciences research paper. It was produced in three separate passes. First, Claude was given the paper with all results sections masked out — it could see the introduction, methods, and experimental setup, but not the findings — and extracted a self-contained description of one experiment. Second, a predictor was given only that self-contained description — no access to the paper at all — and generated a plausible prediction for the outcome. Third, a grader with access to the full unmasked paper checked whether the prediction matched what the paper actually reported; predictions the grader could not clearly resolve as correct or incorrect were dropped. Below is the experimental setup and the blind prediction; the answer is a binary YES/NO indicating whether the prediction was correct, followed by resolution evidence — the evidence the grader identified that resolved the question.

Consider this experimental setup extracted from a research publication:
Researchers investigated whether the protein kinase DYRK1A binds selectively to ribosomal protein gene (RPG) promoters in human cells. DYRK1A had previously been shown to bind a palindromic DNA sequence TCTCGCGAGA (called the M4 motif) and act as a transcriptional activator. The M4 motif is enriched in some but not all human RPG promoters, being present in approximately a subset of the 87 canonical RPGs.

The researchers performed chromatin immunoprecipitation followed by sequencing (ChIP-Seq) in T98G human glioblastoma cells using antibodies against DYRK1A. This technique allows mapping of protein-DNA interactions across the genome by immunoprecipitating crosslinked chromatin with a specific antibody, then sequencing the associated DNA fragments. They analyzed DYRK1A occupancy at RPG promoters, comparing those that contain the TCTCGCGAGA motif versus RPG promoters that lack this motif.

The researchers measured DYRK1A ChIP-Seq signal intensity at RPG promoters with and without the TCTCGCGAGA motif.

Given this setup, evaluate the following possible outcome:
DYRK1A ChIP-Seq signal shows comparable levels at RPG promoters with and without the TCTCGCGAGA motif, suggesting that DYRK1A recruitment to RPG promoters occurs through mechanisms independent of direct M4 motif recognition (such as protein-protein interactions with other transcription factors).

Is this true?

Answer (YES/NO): NO